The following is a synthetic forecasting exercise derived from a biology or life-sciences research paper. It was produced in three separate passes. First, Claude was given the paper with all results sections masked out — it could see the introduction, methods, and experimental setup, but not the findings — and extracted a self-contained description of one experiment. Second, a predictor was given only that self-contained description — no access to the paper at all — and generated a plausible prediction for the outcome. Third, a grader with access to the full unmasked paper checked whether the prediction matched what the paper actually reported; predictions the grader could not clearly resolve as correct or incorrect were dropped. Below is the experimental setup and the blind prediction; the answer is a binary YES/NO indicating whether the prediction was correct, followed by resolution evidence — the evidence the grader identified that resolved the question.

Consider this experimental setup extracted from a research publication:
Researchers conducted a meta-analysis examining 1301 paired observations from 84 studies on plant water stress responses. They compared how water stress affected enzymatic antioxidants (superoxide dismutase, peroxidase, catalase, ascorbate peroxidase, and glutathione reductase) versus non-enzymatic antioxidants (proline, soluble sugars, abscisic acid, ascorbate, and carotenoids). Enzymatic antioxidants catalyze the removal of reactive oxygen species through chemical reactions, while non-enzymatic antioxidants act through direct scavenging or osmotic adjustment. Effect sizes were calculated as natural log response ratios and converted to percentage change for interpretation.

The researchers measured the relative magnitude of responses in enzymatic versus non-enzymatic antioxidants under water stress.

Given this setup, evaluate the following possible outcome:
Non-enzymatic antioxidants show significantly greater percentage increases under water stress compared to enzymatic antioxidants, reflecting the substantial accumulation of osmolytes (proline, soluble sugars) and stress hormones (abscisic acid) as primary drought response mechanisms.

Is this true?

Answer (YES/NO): YES